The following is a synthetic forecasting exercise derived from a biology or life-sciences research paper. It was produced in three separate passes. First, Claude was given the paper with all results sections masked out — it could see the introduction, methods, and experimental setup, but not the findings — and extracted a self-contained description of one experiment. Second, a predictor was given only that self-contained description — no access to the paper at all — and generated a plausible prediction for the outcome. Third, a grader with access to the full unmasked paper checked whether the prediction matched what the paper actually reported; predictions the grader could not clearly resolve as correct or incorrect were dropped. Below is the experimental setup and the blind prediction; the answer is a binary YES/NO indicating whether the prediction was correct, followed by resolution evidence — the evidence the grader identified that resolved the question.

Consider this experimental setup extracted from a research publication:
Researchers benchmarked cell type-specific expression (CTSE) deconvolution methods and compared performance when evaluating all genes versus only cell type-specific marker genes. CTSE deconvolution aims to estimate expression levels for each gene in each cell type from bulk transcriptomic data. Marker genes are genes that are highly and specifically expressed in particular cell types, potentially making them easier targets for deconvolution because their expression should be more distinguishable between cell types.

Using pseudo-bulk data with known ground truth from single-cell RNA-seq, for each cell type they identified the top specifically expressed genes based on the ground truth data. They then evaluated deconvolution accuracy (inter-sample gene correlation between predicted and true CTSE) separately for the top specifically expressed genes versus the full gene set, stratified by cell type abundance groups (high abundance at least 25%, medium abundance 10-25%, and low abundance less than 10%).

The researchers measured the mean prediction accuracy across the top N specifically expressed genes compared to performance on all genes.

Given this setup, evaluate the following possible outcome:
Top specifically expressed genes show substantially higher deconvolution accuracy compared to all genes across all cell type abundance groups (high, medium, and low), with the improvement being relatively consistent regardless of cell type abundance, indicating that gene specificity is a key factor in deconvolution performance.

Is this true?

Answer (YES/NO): NO